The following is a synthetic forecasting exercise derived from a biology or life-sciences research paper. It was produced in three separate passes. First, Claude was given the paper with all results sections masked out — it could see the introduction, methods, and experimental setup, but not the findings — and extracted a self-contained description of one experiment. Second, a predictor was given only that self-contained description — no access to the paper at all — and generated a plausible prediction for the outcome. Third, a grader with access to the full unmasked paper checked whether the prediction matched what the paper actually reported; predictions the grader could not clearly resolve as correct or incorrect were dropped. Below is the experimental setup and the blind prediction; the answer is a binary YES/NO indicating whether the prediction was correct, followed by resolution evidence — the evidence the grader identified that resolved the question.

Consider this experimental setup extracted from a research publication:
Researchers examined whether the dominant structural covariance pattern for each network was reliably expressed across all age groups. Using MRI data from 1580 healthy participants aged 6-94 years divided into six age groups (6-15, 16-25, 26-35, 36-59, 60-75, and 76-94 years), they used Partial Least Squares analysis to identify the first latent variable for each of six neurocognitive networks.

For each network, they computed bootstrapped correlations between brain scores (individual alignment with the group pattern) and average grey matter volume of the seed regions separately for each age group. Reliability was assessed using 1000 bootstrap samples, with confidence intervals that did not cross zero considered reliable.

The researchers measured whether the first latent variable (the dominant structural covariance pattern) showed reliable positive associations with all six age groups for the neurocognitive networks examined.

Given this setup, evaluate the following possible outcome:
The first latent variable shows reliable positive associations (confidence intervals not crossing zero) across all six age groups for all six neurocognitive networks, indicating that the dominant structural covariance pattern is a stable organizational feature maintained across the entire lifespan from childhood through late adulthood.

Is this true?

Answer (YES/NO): YES